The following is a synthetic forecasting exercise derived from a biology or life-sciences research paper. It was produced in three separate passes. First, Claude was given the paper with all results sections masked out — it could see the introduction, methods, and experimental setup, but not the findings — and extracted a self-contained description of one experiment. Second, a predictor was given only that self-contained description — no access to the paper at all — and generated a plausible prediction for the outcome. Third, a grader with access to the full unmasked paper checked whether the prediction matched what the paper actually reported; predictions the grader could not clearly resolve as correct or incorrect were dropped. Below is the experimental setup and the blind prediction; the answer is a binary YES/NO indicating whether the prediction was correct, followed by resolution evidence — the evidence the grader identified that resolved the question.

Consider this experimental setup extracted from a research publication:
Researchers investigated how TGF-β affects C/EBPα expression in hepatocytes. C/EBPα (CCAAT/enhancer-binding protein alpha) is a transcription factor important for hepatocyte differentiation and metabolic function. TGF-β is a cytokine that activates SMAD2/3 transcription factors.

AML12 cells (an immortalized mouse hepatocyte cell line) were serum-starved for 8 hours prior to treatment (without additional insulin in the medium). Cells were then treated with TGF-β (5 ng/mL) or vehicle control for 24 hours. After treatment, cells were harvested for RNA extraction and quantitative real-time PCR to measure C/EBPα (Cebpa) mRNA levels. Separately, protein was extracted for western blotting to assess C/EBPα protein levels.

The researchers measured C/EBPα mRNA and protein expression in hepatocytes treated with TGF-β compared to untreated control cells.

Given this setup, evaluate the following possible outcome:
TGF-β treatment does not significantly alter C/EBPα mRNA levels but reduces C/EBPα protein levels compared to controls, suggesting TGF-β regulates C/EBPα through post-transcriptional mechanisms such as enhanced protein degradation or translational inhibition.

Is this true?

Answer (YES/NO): NO